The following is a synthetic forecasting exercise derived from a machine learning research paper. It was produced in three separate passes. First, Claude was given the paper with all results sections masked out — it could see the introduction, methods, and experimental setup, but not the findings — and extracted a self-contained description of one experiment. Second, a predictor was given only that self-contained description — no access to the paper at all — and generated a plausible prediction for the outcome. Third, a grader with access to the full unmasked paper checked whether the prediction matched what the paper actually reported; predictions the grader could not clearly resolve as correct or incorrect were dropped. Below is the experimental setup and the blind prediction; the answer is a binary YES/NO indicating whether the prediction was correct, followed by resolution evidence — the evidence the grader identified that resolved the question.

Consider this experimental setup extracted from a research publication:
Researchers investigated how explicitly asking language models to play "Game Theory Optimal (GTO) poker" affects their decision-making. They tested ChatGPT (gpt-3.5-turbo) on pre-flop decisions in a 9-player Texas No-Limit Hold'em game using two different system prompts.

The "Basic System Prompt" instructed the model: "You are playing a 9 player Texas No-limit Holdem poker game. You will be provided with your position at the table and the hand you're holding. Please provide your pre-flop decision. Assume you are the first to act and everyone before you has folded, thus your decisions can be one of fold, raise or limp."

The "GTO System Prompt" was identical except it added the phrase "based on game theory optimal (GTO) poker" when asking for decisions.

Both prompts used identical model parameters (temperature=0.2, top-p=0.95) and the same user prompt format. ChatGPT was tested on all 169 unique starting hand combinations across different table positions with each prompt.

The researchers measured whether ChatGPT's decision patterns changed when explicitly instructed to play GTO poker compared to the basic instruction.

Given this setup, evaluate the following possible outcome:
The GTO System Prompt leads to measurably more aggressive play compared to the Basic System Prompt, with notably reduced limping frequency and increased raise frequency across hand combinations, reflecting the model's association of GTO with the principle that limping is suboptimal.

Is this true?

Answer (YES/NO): YES